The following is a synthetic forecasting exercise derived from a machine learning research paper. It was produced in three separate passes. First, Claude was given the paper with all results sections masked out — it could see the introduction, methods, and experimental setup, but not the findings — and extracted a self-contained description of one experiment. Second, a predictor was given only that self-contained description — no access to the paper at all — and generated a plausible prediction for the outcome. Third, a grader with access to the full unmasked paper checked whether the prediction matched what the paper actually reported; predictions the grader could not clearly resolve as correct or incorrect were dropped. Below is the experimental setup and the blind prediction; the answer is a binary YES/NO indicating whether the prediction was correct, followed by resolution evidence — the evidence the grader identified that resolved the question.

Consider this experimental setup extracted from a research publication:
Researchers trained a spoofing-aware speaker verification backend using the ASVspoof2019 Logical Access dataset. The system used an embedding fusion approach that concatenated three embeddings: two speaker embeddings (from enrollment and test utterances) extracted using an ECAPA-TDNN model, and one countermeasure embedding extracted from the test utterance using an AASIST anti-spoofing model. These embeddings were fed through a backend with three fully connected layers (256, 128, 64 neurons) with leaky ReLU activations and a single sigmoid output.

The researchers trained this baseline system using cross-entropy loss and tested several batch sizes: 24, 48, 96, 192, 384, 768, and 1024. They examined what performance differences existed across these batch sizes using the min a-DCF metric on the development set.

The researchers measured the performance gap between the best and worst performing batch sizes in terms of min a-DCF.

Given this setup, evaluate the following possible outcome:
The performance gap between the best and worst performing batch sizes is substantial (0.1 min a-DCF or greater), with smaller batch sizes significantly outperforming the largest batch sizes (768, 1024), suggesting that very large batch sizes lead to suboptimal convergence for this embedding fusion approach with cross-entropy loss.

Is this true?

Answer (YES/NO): NO